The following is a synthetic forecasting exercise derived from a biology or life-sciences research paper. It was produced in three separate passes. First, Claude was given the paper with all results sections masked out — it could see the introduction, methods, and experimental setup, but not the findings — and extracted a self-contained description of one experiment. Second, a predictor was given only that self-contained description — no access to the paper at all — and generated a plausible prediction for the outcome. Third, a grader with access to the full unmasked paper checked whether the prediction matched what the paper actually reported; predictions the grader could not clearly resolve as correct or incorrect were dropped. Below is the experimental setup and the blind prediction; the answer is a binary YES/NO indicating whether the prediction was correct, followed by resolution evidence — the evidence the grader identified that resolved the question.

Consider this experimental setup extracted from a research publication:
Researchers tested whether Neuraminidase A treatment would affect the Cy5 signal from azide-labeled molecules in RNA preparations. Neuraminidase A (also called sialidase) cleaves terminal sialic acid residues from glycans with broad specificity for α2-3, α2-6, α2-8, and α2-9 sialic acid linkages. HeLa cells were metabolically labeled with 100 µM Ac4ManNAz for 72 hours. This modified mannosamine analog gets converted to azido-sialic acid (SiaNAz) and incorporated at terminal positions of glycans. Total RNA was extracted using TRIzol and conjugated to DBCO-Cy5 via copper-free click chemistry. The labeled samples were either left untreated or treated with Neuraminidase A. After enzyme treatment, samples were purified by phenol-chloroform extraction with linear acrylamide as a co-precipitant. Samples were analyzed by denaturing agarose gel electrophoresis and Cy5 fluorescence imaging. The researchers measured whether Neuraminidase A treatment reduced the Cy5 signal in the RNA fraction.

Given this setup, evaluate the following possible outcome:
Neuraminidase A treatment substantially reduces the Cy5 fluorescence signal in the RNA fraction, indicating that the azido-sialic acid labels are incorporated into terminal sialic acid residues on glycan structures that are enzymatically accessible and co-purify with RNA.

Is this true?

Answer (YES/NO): YES